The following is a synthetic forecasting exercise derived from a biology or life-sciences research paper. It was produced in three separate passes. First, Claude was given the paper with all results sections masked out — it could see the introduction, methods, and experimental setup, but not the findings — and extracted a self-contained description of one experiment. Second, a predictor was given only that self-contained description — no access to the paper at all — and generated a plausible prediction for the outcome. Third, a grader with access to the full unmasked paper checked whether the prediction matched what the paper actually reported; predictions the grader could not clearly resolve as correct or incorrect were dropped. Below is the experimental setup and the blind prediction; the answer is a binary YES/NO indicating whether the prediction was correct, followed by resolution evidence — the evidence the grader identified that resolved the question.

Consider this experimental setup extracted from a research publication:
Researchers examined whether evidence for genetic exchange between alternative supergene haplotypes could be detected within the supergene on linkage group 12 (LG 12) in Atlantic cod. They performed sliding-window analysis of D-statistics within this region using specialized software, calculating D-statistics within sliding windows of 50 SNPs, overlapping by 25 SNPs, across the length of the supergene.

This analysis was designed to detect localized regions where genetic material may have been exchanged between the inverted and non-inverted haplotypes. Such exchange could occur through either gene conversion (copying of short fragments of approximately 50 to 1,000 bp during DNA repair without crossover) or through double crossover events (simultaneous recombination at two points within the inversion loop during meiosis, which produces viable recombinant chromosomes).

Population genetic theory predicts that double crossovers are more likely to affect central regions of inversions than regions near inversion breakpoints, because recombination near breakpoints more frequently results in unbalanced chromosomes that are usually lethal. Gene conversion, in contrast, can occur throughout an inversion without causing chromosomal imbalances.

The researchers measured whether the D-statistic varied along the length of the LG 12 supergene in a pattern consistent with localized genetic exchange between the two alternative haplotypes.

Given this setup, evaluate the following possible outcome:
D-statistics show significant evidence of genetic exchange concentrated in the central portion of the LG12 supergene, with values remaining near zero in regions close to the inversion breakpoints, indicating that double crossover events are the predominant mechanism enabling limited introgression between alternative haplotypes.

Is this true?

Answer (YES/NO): NO